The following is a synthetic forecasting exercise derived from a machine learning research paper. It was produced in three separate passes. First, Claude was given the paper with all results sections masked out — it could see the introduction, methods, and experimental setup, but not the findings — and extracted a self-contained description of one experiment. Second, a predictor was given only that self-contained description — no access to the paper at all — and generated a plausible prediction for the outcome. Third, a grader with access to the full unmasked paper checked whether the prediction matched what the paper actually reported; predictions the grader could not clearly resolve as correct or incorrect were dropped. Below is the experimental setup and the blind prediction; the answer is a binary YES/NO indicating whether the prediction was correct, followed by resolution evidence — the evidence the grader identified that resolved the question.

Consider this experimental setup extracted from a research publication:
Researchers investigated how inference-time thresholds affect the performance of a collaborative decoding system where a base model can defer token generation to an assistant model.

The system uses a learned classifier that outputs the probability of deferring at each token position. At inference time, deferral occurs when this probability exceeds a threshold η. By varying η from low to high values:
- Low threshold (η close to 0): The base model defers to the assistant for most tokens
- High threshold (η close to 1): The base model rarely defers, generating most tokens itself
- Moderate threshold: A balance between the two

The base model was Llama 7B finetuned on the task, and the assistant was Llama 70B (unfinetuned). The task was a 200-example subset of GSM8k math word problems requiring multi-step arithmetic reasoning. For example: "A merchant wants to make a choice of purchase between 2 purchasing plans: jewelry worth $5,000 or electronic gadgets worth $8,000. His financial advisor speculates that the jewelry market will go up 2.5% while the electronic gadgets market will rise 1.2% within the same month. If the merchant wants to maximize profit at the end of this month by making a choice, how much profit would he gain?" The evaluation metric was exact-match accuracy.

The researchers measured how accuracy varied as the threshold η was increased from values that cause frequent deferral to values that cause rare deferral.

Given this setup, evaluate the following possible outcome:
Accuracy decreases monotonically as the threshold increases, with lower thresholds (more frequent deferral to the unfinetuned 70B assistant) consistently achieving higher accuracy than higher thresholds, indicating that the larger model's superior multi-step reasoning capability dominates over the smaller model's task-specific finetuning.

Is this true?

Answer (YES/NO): NO